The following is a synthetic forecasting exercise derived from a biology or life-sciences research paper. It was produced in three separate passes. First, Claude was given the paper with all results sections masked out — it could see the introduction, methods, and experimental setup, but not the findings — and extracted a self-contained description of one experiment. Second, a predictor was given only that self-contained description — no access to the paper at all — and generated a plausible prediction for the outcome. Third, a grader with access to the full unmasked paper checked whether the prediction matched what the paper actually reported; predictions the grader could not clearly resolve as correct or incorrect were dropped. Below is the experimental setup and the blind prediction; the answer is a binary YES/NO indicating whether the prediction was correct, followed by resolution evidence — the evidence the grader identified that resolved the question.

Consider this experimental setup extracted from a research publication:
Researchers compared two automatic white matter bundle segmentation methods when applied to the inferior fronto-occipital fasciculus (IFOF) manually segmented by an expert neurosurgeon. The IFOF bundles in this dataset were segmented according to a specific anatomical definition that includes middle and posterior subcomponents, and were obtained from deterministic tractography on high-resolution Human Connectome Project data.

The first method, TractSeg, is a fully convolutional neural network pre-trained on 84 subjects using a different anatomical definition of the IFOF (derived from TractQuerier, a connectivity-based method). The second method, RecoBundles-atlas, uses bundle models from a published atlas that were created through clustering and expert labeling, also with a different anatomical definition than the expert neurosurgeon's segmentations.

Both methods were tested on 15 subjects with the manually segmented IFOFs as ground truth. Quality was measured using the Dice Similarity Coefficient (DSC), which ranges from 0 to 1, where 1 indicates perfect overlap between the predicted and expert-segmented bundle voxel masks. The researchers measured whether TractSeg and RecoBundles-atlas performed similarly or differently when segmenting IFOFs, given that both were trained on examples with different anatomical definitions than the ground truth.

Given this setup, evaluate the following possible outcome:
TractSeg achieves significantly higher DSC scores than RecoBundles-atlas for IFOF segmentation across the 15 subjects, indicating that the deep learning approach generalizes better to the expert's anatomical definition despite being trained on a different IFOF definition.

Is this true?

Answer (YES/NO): NO